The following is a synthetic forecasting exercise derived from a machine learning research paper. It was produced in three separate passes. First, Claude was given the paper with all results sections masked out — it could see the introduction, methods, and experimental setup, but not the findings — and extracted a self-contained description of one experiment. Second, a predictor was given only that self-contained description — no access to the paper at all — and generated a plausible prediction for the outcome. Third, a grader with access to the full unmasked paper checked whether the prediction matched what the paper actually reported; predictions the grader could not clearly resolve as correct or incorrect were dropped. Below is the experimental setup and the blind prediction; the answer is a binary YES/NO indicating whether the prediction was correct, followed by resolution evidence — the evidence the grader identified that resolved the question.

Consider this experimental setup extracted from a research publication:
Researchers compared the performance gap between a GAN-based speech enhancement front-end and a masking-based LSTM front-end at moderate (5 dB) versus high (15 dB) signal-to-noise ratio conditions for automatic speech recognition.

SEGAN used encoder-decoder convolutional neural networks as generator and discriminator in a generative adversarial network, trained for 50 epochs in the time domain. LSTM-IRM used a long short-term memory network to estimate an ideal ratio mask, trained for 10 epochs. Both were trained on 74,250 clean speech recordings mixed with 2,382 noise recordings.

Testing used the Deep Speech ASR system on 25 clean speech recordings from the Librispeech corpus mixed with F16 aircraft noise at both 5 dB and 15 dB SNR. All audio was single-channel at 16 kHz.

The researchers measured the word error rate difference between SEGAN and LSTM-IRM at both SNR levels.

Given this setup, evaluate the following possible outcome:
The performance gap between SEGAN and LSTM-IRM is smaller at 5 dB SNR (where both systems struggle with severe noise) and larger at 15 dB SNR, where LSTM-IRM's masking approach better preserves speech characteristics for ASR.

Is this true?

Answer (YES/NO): NO